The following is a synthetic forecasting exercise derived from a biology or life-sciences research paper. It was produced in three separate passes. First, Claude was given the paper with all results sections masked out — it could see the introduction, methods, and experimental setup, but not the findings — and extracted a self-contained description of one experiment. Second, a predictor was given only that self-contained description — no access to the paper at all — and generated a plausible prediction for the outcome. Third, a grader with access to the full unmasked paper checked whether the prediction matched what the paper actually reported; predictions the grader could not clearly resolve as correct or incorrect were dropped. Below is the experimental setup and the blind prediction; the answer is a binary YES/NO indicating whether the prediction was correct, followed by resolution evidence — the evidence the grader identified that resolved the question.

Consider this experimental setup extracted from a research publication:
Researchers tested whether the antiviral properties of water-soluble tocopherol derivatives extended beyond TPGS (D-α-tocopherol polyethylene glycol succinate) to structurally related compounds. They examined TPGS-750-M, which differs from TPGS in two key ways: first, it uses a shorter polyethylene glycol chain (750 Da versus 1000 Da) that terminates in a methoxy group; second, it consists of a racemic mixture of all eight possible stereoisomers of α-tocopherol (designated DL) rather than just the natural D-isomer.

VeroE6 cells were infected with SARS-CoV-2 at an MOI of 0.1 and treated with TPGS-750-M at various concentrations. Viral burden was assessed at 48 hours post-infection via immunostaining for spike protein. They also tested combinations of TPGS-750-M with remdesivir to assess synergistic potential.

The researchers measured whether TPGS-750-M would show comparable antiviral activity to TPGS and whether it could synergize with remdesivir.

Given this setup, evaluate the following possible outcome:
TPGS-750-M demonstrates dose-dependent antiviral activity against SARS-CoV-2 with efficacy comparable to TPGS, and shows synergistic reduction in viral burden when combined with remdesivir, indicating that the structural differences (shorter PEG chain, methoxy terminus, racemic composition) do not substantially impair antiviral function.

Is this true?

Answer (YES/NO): YES